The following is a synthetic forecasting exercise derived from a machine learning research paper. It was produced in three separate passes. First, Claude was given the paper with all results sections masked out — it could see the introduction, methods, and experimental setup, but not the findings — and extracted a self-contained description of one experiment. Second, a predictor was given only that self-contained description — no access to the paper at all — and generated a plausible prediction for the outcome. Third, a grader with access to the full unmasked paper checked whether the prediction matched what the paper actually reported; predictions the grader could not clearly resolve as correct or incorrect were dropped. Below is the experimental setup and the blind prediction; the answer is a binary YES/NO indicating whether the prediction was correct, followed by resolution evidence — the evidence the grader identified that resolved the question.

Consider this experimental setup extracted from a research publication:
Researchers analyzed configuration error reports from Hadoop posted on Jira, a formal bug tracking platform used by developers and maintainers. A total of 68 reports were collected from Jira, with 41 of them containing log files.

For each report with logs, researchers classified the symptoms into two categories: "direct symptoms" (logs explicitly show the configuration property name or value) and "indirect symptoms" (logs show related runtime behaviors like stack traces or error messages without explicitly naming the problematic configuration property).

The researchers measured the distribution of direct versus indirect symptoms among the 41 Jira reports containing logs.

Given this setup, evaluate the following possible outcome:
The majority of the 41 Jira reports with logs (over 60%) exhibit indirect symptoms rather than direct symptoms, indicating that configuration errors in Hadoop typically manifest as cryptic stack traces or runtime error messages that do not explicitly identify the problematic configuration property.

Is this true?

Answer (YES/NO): YES